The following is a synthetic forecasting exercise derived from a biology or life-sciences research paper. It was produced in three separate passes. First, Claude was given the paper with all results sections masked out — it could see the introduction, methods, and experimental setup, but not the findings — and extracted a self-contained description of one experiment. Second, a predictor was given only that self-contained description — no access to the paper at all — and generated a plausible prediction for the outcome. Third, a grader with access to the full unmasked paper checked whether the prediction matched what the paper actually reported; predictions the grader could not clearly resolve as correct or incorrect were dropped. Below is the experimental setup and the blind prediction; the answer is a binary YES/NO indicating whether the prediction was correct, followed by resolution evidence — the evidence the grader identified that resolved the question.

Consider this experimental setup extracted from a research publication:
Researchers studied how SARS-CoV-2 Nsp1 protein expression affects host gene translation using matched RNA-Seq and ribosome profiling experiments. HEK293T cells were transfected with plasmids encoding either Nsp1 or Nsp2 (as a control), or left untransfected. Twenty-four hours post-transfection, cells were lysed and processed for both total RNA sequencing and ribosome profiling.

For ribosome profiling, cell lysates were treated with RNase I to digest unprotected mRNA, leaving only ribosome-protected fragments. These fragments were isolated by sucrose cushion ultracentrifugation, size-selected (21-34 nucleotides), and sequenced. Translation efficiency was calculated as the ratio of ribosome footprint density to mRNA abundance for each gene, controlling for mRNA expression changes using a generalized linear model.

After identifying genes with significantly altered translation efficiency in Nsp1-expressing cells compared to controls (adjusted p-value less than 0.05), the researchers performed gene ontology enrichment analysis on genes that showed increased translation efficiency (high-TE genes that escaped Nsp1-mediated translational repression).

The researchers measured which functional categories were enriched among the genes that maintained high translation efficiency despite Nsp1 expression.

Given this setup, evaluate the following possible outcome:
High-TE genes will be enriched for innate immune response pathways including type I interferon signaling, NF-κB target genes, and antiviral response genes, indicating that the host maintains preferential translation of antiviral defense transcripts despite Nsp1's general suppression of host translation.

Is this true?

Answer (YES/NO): NO